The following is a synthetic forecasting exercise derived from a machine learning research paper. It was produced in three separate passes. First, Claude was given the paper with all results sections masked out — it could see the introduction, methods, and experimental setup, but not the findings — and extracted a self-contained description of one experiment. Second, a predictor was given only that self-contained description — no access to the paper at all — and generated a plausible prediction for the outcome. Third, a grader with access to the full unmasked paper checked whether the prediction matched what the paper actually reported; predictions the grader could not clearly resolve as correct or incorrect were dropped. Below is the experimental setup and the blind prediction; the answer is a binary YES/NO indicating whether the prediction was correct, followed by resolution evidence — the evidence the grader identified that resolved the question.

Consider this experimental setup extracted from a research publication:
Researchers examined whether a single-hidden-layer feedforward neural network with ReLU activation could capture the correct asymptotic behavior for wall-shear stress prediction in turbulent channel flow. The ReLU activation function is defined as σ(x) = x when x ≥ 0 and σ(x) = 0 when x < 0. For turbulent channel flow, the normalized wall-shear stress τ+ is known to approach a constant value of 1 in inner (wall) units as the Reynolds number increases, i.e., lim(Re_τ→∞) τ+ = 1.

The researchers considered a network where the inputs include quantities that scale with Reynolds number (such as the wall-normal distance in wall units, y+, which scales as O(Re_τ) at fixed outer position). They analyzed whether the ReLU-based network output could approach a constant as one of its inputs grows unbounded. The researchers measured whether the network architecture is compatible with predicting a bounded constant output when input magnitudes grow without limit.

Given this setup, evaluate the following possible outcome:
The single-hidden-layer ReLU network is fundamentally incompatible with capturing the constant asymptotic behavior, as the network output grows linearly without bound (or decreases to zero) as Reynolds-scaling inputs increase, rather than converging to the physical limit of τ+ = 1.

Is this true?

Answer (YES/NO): YES